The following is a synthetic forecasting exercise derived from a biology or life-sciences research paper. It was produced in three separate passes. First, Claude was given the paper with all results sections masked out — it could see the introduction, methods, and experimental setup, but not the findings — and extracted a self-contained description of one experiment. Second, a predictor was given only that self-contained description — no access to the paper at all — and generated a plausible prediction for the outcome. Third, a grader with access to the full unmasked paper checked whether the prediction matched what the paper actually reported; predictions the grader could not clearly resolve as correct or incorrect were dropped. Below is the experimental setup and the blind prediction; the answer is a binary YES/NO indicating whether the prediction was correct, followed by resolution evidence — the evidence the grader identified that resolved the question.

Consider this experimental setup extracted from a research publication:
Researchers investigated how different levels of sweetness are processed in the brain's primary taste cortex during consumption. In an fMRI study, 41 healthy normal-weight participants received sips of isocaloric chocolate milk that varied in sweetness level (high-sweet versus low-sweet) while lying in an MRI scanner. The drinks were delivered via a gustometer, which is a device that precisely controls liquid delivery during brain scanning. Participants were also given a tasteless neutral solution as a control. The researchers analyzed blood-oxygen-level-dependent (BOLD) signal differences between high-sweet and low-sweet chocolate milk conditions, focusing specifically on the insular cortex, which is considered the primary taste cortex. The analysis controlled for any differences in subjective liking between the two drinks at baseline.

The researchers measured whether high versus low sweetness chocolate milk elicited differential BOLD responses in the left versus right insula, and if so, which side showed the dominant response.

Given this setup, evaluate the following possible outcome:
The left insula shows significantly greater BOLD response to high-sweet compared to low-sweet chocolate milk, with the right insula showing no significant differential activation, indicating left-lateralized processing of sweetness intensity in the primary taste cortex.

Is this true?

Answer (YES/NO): NO